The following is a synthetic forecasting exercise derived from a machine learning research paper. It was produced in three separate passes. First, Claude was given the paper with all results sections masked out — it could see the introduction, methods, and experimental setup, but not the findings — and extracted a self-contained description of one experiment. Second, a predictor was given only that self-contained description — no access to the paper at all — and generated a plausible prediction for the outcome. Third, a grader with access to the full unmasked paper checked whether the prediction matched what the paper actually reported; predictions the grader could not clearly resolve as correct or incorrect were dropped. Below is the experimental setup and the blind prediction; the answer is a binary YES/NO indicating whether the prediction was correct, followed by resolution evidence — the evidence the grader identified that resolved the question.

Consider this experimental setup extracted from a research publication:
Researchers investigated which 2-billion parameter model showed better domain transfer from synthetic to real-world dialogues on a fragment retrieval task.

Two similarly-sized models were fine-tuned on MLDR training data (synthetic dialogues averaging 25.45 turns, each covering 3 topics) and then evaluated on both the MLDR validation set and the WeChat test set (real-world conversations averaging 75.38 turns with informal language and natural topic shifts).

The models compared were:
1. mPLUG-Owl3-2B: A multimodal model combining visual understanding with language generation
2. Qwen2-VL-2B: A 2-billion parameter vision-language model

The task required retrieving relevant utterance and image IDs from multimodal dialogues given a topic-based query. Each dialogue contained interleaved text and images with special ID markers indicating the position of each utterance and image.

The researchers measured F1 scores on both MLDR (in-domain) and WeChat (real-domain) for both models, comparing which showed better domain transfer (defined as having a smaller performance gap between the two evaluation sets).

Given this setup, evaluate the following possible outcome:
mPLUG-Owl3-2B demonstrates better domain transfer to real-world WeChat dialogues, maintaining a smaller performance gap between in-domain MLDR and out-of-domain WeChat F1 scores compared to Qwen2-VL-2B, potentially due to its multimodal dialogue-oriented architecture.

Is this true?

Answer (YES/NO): NO